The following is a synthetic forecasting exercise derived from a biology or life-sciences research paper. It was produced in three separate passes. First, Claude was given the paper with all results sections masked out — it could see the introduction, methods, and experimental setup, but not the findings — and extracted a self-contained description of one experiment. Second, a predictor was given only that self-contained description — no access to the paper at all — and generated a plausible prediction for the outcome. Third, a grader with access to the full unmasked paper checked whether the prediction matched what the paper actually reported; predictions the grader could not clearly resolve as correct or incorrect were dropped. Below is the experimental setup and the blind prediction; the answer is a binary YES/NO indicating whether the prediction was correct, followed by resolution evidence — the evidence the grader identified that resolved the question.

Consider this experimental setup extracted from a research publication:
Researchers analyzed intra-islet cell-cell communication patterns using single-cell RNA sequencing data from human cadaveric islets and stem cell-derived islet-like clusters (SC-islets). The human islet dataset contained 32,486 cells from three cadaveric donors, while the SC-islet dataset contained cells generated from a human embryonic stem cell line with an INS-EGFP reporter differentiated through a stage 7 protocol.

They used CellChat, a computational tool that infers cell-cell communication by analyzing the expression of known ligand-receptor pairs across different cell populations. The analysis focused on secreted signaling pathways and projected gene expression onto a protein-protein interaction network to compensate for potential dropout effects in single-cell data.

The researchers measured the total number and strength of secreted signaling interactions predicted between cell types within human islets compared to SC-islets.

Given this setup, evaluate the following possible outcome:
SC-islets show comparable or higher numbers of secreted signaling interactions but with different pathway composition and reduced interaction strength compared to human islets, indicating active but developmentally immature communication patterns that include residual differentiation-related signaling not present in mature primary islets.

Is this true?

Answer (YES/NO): NO